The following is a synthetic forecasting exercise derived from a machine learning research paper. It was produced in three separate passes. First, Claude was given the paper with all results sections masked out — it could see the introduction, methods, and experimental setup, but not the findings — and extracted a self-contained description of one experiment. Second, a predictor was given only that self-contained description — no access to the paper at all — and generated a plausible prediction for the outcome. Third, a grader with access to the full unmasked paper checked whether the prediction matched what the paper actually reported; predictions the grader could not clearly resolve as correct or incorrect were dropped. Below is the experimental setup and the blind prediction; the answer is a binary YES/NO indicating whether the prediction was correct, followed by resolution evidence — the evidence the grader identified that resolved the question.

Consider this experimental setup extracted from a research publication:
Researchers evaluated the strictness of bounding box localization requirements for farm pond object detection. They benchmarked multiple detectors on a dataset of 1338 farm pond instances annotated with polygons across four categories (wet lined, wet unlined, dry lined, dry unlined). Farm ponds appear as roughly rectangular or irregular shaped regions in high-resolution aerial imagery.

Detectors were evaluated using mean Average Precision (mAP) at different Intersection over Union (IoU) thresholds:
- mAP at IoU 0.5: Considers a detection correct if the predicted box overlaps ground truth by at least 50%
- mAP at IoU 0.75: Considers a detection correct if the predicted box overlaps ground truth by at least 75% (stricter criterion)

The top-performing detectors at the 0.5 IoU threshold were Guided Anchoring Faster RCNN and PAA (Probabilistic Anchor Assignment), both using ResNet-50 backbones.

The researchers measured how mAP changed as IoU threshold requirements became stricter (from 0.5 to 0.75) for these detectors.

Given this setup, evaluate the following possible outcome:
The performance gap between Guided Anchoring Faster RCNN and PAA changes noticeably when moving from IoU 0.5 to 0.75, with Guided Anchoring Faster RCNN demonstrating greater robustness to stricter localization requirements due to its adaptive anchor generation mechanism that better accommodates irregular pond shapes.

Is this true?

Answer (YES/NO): NO